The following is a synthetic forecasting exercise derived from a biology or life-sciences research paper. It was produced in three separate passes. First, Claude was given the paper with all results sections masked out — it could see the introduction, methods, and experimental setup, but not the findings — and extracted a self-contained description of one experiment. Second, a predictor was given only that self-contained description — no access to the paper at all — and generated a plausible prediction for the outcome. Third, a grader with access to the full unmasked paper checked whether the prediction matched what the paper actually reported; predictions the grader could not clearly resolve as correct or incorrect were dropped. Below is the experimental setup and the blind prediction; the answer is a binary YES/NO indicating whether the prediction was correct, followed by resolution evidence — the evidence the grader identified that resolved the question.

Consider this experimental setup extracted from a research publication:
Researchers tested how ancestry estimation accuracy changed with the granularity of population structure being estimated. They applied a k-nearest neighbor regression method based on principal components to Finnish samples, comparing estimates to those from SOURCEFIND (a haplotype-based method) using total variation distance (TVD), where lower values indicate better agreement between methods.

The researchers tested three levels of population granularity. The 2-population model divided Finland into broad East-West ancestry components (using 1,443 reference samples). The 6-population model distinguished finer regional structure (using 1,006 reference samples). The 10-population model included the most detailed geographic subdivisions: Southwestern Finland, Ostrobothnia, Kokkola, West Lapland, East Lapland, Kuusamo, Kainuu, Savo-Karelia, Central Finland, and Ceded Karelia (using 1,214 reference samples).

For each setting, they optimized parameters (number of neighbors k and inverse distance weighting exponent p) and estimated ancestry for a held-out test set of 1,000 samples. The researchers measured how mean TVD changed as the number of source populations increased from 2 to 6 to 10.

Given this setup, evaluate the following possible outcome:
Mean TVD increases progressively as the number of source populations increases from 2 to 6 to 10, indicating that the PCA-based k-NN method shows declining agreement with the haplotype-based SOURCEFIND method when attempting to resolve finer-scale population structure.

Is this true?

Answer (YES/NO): YES